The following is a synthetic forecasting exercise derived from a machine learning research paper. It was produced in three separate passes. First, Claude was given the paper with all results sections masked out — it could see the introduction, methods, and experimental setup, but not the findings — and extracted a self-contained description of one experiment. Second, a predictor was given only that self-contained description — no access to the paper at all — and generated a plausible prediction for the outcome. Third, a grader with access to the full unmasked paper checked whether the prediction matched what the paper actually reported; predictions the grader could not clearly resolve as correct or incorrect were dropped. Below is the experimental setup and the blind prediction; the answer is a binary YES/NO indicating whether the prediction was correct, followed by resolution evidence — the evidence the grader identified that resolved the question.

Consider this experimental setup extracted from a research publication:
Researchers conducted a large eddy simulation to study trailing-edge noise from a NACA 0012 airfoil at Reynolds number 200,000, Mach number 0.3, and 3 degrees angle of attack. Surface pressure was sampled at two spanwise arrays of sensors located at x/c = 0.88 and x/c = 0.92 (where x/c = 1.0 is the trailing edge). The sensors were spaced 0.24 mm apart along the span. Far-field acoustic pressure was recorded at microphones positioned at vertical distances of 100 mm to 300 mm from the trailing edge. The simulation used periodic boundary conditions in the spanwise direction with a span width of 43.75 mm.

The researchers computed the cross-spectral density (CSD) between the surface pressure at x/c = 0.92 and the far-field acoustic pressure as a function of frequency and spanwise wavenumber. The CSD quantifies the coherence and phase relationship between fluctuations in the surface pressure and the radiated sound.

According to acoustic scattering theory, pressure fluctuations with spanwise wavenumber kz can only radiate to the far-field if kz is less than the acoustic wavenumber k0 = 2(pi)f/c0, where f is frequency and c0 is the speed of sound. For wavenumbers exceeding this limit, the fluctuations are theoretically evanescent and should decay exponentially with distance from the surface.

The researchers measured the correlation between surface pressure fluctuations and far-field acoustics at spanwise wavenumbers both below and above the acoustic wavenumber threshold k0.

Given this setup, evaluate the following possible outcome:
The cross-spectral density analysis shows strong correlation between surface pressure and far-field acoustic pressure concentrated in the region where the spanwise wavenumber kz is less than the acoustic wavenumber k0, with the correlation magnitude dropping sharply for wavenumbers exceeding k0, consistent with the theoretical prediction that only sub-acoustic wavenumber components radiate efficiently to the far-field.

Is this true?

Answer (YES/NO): YES